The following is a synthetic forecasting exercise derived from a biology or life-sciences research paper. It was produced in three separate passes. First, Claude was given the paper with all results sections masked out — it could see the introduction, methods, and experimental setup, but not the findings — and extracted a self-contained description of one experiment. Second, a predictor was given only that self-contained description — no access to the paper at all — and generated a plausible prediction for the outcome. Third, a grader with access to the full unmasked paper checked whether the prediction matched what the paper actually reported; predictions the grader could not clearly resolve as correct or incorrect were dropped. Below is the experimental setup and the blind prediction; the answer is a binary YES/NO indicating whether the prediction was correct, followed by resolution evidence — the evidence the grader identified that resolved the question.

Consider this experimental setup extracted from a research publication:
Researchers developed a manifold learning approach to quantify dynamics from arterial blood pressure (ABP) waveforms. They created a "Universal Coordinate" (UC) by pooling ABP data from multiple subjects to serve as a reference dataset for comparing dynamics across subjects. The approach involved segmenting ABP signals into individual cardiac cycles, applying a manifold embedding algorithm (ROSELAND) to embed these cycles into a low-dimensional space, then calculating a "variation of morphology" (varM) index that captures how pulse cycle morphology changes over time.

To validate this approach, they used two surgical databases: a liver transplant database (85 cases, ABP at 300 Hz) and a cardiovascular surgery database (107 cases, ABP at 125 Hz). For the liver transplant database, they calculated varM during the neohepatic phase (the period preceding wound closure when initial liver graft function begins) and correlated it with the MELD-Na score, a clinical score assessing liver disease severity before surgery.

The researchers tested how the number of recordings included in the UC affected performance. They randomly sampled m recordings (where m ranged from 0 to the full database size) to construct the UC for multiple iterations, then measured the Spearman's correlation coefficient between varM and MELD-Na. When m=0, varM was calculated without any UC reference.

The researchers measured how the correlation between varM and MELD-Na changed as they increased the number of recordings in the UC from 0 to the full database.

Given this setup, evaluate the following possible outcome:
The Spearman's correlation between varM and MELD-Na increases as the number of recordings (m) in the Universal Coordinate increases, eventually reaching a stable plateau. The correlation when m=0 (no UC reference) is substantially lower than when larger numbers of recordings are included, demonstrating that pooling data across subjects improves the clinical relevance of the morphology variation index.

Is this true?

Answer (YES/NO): NO